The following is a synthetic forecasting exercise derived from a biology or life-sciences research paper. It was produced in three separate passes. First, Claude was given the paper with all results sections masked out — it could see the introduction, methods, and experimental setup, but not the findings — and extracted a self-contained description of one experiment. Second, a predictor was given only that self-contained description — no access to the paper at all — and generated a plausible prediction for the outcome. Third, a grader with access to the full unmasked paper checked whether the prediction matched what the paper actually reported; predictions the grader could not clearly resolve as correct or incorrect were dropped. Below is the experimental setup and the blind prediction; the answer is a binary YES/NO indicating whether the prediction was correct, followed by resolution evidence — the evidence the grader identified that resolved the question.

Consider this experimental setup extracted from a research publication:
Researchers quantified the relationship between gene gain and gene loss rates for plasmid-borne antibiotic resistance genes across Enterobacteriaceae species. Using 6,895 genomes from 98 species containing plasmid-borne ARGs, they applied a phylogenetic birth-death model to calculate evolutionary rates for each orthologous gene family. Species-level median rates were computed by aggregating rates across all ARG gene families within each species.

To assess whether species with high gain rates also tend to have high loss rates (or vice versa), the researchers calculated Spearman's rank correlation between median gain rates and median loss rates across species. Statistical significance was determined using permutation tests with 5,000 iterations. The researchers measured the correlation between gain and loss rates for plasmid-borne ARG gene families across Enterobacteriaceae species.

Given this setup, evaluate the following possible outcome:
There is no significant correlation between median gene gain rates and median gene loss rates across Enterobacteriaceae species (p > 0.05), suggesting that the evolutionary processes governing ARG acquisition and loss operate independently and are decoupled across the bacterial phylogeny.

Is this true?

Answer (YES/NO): YES